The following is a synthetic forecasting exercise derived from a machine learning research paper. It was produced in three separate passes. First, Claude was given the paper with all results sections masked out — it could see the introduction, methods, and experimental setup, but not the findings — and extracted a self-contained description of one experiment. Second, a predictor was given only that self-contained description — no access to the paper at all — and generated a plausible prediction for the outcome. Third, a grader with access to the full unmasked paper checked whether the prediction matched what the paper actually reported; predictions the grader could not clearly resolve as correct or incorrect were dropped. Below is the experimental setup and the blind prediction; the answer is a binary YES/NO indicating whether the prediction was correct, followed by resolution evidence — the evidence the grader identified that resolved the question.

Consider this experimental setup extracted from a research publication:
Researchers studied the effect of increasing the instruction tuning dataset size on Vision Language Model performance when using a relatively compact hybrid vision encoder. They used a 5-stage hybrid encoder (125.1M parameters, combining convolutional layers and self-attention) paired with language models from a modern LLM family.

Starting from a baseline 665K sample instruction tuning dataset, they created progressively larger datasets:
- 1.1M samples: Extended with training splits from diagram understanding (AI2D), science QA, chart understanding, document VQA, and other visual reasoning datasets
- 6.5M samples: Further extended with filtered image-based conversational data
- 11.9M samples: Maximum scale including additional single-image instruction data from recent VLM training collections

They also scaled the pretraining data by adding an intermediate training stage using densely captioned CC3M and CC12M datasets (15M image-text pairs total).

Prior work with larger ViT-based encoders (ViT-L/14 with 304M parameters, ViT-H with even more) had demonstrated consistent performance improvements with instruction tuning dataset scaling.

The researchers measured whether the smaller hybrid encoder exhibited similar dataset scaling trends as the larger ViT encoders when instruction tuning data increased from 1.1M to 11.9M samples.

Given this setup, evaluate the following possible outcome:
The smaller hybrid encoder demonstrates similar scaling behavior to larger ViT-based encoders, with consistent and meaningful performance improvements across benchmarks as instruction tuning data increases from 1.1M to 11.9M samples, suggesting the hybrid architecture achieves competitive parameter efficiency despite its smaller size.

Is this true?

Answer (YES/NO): YES